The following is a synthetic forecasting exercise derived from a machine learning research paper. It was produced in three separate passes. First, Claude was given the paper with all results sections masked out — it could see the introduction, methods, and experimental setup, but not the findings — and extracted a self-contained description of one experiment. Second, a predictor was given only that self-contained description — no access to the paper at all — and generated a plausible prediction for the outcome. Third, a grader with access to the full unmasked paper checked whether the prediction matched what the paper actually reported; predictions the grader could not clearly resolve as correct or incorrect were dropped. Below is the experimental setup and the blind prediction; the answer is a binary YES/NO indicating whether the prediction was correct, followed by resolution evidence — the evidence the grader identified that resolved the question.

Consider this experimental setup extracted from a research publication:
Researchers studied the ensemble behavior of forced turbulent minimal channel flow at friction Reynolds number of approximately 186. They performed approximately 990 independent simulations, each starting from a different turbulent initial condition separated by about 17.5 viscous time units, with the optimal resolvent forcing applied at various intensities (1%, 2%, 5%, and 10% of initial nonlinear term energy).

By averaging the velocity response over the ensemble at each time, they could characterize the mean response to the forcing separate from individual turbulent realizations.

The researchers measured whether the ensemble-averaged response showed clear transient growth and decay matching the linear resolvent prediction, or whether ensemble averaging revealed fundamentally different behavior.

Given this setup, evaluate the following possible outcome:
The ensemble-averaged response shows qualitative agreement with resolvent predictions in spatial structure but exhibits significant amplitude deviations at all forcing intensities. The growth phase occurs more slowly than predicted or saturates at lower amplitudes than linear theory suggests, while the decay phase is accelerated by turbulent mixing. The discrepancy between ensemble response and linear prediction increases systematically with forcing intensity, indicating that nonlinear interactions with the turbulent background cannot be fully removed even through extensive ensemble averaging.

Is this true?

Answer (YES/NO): NO